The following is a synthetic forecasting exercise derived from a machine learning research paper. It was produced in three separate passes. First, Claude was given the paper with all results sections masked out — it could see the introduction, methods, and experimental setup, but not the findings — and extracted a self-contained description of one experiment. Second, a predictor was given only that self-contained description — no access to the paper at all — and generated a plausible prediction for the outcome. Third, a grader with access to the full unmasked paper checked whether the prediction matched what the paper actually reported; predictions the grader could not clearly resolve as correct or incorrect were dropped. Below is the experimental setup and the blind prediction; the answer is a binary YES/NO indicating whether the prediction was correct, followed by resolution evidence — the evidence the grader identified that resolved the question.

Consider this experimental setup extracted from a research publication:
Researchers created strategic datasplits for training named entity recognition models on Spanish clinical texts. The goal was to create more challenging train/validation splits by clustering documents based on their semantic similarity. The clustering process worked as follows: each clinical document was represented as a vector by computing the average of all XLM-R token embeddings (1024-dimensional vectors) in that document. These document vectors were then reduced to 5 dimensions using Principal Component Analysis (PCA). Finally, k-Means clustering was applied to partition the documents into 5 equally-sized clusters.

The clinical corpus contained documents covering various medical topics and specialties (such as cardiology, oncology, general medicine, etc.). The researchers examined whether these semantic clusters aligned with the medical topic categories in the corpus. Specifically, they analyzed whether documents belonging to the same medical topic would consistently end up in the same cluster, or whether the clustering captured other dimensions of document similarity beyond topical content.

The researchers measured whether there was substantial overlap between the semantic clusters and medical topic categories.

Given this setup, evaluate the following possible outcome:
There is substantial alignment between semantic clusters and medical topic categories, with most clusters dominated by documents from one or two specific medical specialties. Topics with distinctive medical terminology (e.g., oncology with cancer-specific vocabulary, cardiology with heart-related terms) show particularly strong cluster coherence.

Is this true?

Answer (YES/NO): NO